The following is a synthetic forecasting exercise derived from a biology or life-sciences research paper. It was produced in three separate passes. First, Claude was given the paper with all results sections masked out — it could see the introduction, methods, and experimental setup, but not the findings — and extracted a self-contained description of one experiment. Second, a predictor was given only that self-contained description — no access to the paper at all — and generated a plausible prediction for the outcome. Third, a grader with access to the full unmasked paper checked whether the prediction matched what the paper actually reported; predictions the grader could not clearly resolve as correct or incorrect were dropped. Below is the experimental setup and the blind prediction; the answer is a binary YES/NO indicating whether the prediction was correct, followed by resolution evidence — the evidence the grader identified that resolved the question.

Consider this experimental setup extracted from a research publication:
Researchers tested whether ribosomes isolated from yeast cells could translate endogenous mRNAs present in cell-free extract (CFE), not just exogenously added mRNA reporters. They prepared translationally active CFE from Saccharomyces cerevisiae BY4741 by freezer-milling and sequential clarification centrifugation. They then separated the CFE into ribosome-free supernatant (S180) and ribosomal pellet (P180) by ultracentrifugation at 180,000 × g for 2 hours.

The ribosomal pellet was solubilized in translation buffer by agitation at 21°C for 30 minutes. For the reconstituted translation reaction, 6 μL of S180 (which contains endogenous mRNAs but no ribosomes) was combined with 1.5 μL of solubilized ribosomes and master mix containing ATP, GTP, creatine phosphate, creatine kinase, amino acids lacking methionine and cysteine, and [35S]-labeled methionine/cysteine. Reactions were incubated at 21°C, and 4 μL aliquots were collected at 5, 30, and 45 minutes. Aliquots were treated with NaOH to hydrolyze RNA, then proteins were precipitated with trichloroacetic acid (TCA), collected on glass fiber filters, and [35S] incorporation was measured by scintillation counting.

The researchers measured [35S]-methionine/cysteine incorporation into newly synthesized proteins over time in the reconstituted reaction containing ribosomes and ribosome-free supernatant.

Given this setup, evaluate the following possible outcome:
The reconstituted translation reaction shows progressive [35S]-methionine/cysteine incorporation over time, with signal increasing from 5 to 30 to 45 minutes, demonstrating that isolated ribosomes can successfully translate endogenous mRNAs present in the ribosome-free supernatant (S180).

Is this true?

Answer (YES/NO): YES